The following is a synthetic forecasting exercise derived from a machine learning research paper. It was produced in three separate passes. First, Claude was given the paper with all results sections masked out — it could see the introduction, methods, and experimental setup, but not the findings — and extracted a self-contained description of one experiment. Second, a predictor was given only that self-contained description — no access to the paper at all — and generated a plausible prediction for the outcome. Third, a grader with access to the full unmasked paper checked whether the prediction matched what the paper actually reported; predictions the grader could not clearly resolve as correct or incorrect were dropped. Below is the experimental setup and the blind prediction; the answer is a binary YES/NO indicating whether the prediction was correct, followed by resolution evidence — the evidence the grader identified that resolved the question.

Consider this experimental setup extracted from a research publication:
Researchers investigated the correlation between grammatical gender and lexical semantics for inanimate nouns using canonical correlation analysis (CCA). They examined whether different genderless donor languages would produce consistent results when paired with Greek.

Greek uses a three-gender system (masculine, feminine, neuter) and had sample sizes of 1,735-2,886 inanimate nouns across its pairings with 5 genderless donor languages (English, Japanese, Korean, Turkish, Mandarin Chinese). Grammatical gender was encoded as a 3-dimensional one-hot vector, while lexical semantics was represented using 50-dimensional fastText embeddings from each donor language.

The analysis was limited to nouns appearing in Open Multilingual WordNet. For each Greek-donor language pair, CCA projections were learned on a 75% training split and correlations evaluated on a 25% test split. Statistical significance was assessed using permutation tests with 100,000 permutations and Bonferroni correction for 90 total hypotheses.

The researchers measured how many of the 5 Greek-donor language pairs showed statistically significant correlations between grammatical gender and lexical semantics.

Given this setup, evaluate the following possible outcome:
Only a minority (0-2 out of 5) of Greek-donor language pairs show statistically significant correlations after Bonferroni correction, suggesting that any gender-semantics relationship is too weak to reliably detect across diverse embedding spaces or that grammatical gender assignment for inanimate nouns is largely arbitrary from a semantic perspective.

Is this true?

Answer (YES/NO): NO